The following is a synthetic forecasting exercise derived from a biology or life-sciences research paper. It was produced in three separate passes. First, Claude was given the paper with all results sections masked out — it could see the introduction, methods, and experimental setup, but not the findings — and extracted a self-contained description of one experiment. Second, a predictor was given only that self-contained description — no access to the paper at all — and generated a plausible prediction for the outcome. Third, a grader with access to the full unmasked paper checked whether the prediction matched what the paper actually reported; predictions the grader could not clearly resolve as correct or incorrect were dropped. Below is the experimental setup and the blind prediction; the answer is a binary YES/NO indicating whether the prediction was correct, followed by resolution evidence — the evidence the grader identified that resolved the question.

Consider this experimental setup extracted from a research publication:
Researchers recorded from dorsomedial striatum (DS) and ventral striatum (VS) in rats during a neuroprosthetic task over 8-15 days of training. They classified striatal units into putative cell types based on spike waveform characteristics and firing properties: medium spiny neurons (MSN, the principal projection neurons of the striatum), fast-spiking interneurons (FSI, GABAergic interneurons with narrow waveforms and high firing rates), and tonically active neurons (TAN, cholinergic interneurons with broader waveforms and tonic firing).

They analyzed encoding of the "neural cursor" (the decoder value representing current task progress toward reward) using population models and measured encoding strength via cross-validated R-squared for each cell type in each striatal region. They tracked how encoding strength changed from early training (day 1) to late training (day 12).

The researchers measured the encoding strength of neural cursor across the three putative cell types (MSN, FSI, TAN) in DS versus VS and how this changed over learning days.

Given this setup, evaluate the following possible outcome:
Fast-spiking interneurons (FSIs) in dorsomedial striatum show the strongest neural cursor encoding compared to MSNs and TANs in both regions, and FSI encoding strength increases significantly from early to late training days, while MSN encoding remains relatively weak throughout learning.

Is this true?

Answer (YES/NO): NO